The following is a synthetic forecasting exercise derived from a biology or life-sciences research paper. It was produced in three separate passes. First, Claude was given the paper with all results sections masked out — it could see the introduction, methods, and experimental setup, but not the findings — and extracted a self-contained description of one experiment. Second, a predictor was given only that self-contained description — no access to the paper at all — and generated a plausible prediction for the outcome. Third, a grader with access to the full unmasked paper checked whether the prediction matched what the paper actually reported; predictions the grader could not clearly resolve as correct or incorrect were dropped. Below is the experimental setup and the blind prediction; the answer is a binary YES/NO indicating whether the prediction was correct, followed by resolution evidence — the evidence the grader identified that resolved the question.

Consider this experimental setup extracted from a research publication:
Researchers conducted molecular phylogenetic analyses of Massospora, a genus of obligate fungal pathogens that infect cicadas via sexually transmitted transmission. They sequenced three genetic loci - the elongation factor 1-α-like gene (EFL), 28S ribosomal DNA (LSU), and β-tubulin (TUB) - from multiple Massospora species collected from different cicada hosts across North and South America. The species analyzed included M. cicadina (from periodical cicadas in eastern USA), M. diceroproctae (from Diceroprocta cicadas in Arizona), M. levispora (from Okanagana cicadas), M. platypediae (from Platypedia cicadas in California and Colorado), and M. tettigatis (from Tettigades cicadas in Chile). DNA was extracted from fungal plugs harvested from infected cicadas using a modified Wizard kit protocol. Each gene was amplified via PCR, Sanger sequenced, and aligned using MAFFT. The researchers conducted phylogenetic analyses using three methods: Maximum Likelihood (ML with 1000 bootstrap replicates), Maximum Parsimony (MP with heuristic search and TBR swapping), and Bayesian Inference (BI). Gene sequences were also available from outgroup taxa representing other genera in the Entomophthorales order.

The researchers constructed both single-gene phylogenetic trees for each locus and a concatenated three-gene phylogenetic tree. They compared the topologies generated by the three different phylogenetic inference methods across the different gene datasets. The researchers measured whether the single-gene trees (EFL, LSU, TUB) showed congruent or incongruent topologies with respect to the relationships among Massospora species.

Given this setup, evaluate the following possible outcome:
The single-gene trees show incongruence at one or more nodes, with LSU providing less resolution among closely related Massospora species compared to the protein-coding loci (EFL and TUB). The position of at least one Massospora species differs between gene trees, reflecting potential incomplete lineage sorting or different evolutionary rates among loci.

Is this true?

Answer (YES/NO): NO